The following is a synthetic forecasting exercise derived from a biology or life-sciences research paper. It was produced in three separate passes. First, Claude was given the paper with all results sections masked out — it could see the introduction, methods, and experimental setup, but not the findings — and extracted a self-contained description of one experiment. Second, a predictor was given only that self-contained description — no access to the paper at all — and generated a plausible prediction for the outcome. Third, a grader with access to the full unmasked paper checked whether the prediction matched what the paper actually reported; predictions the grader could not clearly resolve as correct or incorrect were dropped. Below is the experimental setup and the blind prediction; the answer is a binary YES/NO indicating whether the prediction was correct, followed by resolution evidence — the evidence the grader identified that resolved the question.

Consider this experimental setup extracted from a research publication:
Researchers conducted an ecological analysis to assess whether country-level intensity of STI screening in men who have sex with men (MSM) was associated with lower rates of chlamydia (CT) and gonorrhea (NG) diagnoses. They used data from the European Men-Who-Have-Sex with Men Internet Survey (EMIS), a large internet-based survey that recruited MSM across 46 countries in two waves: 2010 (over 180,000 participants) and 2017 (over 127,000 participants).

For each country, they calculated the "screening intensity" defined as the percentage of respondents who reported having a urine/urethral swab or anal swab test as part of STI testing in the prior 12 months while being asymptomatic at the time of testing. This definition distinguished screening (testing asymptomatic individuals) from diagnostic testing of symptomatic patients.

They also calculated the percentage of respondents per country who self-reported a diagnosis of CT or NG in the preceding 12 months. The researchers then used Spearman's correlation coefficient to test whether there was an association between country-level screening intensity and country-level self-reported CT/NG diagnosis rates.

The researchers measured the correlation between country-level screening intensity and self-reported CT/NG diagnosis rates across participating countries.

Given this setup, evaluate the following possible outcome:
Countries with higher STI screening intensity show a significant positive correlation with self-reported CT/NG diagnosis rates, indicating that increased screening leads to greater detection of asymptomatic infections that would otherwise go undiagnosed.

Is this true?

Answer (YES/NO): YES